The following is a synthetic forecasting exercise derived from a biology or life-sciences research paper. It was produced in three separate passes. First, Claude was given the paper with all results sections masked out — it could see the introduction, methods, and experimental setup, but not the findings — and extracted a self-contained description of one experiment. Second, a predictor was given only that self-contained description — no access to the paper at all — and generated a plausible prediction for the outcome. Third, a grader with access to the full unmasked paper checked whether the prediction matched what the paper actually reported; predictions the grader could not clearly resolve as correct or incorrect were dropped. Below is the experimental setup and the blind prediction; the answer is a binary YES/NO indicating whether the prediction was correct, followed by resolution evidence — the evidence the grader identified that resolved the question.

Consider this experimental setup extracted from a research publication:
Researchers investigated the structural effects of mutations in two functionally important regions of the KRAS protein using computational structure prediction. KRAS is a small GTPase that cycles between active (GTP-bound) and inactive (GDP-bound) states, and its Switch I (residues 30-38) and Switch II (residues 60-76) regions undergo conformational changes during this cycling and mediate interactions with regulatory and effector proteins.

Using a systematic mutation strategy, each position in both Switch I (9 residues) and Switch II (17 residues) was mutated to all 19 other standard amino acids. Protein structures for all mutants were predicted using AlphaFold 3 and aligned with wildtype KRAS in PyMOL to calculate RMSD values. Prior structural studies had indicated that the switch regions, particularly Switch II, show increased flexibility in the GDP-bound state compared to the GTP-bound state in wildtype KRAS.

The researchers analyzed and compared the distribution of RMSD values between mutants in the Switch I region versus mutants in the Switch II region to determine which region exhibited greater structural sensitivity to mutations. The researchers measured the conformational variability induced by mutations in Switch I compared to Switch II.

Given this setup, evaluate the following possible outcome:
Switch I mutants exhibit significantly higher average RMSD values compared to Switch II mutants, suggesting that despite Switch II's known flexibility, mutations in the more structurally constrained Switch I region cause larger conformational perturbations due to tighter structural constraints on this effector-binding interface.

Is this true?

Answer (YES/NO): NO